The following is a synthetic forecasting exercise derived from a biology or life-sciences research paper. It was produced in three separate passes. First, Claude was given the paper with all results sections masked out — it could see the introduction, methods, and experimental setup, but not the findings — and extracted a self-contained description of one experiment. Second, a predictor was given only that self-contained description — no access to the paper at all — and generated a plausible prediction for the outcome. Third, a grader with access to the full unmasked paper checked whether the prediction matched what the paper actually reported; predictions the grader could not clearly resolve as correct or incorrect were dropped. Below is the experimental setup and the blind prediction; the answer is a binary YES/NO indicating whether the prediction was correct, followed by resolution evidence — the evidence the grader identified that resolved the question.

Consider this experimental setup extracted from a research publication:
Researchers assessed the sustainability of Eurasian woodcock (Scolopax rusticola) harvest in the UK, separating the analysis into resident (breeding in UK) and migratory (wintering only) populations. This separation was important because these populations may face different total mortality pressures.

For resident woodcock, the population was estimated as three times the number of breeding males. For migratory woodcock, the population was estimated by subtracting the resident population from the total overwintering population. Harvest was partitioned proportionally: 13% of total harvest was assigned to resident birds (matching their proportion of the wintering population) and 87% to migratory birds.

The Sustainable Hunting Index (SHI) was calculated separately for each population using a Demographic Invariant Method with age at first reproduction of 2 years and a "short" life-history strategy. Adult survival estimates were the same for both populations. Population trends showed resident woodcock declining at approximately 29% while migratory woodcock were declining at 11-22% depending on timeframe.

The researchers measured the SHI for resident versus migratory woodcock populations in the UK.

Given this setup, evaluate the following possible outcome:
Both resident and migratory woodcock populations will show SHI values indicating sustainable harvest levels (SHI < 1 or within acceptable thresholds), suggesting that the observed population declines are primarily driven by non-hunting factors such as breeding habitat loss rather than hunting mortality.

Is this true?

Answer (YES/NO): YES